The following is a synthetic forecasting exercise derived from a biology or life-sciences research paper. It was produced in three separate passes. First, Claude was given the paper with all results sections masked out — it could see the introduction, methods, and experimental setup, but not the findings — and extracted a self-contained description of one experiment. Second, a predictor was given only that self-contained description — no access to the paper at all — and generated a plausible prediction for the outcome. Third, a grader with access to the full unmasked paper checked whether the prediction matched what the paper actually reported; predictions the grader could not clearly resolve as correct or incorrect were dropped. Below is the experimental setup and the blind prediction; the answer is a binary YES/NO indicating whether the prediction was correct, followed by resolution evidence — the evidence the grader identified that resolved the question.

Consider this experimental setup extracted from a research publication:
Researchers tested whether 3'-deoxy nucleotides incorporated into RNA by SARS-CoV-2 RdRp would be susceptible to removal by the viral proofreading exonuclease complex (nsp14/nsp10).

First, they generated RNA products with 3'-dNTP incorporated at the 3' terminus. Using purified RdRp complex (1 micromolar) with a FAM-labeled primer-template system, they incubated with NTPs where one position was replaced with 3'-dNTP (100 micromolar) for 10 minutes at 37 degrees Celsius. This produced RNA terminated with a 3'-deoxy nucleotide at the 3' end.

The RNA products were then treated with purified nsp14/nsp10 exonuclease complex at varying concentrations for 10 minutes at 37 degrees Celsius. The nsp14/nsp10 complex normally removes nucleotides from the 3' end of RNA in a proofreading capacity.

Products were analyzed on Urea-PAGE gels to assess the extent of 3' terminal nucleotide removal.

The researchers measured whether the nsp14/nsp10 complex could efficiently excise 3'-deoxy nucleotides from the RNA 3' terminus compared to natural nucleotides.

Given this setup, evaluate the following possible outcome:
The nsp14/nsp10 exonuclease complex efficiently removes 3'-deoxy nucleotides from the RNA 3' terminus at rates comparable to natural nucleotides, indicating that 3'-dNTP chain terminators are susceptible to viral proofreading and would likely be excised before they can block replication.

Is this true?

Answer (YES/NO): NO